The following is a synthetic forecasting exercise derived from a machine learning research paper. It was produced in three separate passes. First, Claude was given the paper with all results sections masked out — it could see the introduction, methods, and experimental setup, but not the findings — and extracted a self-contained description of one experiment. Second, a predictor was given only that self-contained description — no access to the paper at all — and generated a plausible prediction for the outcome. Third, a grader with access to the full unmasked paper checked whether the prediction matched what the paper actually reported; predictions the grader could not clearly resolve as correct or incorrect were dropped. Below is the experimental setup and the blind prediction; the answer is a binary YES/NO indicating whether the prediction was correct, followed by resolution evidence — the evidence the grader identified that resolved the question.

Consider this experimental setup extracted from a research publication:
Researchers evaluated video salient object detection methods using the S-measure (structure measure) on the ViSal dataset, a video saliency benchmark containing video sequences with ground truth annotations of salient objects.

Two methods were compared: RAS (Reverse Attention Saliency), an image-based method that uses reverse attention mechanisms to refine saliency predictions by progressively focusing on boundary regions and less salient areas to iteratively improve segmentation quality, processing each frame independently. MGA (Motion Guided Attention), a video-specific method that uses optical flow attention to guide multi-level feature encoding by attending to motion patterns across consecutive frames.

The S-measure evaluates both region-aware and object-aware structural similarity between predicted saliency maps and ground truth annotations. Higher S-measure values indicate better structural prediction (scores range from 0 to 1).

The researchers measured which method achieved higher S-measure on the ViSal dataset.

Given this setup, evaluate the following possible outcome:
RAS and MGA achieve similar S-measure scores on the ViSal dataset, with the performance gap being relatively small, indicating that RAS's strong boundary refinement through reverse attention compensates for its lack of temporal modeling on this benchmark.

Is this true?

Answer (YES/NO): YES